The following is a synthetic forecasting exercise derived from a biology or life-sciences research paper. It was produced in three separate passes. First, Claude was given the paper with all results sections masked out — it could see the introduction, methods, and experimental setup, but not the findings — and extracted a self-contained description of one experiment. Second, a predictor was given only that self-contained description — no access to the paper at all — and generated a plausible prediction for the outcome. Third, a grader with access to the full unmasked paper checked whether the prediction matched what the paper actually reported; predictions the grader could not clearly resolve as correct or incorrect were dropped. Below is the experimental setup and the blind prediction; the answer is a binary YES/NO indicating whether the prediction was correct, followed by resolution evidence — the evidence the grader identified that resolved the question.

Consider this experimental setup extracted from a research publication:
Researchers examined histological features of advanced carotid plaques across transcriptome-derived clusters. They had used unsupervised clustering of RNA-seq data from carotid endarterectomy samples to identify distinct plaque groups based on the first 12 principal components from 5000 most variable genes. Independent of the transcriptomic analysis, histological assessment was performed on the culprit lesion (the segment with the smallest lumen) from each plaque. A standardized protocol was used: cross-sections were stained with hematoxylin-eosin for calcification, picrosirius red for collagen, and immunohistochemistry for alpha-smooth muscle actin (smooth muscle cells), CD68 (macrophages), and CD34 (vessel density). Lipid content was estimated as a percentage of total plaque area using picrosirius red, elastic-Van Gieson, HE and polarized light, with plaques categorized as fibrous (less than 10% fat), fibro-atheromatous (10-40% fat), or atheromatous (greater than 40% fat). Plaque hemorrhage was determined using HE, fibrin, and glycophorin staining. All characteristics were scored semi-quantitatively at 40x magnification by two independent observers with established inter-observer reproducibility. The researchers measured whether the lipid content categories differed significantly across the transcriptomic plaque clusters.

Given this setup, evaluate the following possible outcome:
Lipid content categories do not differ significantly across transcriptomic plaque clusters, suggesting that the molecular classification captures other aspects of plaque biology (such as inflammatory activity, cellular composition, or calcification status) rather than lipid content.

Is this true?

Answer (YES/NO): NO